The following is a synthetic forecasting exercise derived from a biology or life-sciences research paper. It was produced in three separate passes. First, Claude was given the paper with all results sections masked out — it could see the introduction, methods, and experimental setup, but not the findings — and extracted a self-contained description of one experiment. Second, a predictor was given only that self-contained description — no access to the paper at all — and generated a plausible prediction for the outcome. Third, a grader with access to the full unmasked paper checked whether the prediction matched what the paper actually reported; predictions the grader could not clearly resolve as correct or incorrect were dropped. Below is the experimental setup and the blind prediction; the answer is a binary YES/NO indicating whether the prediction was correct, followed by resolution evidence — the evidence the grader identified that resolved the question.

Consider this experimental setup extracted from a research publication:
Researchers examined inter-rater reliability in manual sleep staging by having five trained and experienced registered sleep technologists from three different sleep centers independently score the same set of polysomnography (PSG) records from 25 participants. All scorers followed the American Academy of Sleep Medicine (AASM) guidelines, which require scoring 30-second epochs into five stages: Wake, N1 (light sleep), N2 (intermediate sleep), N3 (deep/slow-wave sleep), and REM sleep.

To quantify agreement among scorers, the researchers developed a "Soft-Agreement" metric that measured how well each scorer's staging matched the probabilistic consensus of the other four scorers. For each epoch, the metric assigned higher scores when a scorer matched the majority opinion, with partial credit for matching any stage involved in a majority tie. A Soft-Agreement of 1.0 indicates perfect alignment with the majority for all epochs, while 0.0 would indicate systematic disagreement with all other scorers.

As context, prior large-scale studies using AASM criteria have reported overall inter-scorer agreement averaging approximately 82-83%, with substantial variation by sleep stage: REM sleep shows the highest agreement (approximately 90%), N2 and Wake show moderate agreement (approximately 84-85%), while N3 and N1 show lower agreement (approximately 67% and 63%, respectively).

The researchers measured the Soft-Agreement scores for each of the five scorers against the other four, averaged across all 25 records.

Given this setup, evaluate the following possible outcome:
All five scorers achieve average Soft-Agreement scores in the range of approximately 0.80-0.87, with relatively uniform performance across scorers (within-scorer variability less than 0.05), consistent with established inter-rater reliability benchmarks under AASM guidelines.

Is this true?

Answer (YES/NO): NO